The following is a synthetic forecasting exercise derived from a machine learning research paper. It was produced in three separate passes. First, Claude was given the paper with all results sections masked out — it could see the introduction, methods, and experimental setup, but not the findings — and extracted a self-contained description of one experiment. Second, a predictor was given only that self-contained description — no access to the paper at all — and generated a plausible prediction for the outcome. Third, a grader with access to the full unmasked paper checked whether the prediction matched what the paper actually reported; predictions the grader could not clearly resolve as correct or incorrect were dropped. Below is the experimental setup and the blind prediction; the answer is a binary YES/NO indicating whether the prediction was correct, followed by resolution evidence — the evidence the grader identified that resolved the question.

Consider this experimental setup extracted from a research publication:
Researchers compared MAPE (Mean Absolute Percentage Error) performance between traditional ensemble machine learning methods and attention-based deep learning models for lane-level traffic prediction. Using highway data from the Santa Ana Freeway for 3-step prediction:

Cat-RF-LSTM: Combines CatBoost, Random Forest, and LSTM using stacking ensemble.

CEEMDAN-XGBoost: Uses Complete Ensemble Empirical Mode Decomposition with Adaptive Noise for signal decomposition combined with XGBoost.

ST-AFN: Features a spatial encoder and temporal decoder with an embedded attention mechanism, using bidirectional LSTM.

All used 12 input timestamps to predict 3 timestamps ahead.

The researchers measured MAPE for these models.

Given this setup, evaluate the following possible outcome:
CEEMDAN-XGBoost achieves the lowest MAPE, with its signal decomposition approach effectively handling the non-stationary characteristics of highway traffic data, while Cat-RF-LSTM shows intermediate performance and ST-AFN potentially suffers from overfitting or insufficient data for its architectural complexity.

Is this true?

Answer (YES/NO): NO